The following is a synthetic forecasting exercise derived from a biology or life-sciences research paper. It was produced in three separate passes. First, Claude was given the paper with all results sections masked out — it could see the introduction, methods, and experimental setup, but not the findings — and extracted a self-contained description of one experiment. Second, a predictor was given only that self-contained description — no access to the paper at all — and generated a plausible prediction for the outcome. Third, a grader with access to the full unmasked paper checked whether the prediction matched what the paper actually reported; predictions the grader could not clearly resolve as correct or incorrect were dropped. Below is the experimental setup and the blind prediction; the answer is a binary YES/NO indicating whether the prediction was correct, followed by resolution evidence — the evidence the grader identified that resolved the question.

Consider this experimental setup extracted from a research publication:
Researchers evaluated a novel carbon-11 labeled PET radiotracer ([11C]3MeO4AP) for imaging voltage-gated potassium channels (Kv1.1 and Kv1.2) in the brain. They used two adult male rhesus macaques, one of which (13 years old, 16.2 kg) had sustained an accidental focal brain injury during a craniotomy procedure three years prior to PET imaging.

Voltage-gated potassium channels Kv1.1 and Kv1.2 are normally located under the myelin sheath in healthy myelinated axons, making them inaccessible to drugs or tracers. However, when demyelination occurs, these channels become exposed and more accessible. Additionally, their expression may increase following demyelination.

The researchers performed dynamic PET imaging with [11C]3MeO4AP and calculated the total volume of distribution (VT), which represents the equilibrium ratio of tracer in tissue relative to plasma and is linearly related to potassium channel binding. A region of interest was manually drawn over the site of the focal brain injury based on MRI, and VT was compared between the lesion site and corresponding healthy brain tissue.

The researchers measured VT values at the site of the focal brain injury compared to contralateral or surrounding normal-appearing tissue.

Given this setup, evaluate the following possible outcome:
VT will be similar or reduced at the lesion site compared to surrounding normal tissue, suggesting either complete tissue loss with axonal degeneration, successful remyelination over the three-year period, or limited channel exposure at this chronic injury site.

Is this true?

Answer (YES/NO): NO